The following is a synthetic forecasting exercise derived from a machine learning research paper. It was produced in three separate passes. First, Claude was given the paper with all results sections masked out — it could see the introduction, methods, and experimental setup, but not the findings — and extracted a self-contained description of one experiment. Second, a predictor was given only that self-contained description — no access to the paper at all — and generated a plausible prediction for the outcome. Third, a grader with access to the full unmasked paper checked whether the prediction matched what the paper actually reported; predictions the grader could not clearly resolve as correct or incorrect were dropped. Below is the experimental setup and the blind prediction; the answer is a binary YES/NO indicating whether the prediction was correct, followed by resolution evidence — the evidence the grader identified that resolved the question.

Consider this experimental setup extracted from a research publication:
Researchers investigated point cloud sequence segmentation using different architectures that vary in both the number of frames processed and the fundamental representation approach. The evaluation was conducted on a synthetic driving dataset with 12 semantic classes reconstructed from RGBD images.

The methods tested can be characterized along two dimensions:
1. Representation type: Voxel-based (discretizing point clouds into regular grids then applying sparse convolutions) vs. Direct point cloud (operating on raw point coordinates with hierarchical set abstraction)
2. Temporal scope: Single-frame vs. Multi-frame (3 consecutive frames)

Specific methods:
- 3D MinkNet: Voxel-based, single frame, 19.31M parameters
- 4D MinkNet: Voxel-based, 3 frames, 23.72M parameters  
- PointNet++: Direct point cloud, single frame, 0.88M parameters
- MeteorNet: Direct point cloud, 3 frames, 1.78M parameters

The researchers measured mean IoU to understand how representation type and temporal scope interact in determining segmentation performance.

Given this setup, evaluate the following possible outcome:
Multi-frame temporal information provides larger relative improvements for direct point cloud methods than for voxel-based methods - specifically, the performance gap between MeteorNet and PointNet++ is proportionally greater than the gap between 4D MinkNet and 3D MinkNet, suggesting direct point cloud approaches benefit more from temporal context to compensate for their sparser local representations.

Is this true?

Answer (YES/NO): YES